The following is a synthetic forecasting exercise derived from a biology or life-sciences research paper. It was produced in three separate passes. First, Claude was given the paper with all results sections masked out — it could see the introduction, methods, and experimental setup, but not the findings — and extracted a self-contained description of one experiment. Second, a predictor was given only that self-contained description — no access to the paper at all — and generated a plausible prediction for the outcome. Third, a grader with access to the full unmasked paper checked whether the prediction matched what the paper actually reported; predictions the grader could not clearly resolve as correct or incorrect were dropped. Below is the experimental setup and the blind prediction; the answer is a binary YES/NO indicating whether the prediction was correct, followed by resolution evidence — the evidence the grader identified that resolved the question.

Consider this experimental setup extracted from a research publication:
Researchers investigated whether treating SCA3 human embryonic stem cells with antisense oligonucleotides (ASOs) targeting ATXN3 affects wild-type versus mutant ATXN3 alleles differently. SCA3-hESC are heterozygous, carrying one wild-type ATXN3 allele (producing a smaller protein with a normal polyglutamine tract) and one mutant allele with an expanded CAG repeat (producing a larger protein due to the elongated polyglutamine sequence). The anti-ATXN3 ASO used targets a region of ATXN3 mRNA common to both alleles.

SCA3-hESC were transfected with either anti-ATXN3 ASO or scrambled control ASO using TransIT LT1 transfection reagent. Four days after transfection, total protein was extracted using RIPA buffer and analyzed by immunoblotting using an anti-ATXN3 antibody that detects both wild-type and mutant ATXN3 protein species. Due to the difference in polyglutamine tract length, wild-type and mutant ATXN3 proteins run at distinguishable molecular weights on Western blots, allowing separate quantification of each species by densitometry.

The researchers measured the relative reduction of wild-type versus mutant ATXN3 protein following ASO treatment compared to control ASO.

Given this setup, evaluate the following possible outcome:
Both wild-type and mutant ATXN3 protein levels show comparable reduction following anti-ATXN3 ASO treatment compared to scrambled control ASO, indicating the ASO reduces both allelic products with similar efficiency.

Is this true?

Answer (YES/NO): YES